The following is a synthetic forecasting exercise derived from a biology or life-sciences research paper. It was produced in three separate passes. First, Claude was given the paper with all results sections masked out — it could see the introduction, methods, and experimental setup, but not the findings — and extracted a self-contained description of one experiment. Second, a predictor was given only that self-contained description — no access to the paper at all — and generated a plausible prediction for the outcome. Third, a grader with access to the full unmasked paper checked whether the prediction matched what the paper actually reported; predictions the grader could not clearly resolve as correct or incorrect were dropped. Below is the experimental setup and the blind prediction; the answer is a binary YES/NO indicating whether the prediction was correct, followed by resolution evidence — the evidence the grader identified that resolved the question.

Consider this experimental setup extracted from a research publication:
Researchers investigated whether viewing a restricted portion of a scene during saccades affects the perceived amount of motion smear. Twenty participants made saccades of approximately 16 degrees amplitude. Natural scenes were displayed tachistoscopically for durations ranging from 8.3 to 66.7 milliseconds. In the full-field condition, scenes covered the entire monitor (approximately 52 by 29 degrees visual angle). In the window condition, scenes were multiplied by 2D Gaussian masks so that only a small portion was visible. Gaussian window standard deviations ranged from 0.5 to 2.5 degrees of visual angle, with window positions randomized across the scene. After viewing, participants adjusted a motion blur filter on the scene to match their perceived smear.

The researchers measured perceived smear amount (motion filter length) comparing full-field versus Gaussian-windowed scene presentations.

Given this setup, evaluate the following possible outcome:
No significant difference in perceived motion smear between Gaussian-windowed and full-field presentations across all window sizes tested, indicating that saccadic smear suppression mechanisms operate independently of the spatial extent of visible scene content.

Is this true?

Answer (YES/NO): NO